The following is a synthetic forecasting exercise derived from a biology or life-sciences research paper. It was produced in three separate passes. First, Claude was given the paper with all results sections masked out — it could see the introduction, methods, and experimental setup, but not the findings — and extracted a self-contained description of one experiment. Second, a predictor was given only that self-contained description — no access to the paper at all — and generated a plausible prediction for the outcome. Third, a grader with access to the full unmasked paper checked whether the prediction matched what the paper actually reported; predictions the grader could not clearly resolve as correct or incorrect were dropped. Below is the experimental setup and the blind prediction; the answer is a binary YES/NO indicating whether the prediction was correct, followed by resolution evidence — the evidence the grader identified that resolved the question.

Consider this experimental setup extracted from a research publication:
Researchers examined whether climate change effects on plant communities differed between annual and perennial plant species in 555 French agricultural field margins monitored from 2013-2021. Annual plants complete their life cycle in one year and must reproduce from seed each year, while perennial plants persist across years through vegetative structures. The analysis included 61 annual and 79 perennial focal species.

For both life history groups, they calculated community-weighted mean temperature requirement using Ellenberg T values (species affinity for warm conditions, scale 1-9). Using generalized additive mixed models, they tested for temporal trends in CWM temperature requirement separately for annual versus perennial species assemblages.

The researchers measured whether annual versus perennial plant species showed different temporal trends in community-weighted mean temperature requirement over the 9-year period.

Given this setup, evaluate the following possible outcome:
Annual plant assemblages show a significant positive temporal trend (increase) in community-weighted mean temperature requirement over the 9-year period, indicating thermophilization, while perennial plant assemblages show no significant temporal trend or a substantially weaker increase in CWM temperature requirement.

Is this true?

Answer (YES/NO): NO